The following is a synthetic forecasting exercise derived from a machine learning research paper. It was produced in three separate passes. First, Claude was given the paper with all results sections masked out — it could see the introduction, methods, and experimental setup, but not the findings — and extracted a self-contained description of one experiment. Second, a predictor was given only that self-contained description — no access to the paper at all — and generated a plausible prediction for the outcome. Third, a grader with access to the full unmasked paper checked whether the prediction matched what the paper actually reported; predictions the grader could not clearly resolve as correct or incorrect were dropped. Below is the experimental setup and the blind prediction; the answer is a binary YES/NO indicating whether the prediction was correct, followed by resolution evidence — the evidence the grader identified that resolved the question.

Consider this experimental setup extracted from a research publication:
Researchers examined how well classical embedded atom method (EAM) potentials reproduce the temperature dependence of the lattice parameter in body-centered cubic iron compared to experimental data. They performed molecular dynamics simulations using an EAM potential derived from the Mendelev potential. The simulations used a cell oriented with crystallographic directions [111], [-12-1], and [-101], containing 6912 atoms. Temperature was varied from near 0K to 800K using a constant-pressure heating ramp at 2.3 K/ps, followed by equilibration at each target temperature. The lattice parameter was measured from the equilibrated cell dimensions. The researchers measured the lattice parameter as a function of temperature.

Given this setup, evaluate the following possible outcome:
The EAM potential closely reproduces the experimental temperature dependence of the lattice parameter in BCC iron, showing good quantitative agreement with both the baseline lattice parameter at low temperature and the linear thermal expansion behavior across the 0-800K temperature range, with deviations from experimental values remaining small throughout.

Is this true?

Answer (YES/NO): NO